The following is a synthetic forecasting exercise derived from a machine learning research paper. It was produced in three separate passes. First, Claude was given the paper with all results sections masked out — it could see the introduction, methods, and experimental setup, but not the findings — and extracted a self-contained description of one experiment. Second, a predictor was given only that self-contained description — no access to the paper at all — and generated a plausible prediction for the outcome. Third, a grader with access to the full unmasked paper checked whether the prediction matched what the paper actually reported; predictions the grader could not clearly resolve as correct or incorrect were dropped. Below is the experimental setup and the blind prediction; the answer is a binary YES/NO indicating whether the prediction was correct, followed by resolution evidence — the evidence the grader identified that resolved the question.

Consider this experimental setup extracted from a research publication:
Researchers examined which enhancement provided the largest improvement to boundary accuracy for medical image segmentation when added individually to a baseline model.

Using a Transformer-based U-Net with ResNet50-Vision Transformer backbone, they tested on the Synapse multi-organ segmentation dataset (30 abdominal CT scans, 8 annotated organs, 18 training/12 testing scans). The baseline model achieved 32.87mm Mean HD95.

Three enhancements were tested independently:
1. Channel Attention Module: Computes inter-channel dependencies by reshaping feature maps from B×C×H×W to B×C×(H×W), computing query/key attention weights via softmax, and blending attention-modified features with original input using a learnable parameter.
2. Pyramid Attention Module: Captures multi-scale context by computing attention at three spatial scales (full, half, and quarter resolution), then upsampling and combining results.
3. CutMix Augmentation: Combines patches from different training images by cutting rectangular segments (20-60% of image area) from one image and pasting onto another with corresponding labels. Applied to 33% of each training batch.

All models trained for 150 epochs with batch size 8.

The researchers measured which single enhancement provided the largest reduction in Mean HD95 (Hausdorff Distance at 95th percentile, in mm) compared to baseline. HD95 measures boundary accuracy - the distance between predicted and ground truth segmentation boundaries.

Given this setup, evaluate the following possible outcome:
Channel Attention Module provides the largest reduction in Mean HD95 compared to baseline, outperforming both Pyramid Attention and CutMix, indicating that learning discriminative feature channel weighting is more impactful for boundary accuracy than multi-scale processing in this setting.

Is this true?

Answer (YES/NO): NO